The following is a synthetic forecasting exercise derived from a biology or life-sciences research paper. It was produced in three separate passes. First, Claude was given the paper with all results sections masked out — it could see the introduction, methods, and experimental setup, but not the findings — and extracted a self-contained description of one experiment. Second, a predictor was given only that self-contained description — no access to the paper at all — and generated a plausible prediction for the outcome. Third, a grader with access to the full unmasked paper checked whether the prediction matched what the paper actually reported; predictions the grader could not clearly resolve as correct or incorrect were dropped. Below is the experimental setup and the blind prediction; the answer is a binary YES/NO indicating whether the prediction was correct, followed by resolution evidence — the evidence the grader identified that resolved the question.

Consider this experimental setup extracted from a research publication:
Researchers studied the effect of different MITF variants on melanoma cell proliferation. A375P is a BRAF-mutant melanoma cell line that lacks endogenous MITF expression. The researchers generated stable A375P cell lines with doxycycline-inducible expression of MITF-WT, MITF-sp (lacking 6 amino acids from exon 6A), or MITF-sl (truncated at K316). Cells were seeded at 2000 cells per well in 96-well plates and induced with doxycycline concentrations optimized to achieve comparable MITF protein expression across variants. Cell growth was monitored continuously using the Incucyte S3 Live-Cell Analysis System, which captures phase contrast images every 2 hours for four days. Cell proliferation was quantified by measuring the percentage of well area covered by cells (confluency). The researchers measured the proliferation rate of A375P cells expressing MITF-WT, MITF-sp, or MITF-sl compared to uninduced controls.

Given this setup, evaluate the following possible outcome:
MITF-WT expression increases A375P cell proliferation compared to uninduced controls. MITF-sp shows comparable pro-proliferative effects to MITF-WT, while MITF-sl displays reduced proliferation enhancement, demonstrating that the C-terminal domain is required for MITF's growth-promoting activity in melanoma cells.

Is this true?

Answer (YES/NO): NO